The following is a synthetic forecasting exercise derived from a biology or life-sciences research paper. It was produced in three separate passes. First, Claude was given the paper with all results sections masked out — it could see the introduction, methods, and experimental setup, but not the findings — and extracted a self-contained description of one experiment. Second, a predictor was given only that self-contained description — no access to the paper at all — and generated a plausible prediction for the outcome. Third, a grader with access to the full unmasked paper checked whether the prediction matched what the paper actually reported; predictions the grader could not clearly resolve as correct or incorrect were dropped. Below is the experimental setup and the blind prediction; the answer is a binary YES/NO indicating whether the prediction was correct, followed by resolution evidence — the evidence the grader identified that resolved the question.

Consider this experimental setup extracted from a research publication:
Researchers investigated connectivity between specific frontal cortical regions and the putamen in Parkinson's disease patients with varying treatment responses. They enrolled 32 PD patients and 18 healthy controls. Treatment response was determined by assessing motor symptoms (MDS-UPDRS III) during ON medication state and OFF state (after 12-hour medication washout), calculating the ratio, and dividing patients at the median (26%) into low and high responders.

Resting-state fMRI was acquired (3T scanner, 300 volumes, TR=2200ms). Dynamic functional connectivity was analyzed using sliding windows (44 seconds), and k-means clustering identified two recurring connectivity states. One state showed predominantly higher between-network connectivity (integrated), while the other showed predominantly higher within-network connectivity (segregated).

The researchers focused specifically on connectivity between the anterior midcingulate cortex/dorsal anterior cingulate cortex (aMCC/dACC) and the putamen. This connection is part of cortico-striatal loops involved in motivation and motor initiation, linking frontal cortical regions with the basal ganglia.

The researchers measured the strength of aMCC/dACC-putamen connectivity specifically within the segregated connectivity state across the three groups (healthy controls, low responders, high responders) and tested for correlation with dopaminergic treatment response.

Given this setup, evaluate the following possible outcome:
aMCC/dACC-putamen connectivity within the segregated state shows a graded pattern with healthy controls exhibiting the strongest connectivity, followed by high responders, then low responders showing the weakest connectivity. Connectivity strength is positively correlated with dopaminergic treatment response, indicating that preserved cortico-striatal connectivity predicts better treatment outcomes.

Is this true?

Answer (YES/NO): NO